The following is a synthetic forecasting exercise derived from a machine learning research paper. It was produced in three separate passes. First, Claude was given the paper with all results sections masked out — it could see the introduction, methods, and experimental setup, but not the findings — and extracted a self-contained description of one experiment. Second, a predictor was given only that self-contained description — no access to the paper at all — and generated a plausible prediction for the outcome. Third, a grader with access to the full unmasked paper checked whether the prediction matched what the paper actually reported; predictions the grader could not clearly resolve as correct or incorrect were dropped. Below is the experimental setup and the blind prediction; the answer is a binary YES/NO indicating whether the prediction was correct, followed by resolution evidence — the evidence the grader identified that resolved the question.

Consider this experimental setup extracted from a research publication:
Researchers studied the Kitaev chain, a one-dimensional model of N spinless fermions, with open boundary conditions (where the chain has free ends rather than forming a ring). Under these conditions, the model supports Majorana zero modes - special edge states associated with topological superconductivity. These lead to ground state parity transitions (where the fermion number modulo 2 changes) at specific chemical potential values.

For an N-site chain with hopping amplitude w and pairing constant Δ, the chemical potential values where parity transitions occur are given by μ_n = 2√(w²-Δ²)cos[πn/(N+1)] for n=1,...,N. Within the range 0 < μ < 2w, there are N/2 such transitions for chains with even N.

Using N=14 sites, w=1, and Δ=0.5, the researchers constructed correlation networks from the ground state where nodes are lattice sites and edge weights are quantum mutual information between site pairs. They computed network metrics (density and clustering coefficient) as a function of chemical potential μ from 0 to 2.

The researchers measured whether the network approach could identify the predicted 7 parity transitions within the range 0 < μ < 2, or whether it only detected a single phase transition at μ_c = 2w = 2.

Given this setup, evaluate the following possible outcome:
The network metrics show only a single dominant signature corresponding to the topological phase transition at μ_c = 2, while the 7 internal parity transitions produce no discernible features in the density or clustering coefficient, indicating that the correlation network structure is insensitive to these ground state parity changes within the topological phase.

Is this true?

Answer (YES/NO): NO